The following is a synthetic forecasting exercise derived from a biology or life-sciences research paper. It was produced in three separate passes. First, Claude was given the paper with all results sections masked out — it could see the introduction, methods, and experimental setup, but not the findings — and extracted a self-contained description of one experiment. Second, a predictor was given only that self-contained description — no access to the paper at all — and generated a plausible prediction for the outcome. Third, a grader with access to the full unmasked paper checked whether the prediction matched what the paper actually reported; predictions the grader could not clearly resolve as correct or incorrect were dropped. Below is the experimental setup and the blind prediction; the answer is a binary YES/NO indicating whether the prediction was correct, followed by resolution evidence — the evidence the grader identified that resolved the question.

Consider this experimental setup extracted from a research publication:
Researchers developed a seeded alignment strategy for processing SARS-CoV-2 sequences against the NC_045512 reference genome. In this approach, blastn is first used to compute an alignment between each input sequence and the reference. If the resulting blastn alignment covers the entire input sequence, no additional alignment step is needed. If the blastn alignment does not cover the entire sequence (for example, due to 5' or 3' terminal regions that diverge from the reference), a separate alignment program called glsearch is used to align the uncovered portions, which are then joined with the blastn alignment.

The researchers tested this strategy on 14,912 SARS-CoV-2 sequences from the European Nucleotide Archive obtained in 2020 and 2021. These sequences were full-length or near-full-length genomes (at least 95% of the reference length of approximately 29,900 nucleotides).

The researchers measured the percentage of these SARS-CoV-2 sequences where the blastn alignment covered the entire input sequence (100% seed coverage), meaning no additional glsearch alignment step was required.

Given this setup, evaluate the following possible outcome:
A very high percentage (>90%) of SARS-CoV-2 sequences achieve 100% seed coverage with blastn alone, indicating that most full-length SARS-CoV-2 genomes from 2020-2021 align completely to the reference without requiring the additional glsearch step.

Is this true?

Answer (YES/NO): YES